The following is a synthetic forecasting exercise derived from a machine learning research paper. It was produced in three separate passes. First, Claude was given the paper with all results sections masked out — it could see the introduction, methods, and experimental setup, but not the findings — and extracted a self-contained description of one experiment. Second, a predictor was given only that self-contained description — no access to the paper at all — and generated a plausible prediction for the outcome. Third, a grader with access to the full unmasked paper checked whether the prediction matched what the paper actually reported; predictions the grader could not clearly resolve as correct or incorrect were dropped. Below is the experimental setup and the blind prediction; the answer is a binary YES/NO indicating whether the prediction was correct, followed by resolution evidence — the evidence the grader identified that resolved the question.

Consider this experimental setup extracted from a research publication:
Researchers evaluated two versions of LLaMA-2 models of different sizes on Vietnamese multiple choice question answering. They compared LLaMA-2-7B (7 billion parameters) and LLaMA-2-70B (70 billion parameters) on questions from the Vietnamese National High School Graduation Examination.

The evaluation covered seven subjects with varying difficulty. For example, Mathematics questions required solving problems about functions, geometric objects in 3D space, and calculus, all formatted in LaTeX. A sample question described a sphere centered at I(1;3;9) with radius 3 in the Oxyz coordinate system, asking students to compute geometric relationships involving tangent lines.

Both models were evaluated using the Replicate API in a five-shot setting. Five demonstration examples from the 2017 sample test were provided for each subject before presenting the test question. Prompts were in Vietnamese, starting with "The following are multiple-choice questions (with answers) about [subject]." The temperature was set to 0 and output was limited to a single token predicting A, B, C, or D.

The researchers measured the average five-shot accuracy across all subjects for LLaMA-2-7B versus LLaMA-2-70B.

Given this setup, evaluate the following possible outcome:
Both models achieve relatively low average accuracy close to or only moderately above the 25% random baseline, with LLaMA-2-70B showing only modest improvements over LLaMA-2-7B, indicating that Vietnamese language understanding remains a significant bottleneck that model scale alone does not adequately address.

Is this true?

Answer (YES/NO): NO